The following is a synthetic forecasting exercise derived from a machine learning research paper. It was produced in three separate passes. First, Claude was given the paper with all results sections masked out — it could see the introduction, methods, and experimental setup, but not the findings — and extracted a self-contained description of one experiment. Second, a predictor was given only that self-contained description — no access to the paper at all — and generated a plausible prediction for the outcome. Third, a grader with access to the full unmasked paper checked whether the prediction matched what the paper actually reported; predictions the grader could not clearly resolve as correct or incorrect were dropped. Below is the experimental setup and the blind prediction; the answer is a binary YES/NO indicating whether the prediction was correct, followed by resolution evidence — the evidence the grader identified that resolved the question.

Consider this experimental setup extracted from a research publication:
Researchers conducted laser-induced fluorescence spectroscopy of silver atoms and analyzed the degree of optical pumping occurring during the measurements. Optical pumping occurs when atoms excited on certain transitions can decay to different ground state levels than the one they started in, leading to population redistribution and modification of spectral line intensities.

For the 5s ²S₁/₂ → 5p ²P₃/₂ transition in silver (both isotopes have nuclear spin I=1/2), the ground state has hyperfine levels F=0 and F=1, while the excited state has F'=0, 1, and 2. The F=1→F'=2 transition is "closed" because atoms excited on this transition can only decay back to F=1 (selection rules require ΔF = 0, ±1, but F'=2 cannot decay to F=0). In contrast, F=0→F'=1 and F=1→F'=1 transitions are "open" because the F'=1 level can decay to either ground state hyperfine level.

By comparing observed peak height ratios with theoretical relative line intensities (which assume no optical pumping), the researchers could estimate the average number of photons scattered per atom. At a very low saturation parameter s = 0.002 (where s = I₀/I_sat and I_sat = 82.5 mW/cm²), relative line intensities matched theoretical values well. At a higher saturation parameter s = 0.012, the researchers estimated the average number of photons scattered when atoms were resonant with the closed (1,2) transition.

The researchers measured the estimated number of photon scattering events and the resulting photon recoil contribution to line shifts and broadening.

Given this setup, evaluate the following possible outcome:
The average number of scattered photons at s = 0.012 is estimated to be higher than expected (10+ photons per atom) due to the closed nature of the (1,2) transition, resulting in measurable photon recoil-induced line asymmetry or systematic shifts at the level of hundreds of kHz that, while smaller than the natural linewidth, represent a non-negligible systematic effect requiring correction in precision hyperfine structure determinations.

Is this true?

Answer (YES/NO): NO